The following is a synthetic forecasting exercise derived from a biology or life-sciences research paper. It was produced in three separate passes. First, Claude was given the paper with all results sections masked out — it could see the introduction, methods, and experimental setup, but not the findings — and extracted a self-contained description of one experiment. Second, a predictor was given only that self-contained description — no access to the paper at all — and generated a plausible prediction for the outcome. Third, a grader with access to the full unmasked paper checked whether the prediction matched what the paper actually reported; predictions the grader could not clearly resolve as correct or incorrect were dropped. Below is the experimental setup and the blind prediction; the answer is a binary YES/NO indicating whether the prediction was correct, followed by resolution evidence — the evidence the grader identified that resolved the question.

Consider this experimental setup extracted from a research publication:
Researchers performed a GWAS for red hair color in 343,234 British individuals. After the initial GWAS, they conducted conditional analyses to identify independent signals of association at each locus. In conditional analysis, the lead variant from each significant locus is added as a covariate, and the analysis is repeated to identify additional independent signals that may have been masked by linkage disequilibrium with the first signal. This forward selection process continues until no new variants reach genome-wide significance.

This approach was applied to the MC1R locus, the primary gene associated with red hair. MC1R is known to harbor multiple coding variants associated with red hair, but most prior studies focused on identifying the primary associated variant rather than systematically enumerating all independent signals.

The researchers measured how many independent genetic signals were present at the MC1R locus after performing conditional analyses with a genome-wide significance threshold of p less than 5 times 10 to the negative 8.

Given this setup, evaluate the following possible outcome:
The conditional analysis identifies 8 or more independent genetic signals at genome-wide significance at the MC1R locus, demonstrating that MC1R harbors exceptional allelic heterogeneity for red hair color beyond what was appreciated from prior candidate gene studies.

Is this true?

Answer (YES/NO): YES